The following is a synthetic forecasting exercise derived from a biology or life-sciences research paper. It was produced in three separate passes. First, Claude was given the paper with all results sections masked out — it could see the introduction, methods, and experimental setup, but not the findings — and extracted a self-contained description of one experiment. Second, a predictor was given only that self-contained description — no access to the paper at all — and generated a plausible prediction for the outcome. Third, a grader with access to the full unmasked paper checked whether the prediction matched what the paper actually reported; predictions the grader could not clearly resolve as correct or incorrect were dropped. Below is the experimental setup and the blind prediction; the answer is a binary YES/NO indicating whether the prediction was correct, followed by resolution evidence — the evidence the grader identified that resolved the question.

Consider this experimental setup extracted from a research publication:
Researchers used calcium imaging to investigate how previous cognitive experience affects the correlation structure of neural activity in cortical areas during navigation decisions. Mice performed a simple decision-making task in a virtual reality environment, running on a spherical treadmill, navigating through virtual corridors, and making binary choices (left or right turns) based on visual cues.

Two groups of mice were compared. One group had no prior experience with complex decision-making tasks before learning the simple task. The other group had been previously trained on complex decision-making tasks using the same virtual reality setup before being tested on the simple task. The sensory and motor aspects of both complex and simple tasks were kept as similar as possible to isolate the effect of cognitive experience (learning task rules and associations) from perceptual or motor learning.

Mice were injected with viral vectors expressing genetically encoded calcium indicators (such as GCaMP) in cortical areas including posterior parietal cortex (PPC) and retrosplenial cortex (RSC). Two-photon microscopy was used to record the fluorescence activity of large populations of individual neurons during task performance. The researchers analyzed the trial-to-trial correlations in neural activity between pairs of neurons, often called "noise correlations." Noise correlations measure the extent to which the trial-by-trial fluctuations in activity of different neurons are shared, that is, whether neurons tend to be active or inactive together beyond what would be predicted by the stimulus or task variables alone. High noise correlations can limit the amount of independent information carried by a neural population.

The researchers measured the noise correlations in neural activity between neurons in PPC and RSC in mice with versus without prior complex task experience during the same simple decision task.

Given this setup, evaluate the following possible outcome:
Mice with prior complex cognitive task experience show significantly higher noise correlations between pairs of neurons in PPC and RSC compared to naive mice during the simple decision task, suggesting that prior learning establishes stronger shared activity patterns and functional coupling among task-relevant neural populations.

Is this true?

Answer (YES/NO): NO